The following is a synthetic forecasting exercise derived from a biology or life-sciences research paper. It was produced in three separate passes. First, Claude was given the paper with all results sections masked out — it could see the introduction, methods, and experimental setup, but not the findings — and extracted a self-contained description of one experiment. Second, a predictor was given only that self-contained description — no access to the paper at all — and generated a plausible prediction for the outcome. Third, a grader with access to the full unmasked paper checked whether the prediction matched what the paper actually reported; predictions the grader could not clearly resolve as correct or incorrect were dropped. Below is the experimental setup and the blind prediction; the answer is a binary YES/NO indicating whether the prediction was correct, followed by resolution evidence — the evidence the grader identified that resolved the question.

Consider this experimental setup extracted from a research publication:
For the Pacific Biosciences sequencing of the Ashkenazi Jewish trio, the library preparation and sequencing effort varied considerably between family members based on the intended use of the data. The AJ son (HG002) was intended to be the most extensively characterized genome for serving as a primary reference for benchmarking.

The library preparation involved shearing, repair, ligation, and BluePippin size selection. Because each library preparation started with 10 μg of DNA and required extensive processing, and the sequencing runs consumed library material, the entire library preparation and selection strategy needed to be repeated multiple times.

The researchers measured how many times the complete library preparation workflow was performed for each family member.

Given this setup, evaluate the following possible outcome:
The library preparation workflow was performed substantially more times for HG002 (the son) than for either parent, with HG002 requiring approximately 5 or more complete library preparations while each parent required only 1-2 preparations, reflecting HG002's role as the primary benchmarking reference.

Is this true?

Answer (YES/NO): YES